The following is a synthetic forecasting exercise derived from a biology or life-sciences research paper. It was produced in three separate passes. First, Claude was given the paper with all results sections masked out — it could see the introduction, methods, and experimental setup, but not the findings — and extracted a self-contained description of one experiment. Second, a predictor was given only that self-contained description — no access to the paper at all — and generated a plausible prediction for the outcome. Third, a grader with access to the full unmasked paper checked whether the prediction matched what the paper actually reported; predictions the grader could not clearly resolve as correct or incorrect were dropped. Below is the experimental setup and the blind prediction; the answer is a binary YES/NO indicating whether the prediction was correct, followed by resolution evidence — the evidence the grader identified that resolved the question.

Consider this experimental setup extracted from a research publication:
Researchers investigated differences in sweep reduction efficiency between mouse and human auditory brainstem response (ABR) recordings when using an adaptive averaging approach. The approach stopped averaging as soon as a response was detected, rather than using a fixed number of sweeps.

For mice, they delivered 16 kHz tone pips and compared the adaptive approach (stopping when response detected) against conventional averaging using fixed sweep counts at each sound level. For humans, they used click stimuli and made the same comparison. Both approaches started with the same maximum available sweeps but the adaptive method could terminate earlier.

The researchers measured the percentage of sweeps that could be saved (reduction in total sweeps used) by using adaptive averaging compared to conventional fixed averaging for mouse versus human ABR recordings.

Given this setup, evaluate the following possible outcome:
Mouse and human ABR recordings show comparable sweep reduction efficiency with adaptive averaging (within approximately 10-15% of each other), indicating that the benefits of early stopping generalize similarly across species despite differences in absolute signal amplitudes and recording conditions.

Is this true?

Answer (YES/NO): NO